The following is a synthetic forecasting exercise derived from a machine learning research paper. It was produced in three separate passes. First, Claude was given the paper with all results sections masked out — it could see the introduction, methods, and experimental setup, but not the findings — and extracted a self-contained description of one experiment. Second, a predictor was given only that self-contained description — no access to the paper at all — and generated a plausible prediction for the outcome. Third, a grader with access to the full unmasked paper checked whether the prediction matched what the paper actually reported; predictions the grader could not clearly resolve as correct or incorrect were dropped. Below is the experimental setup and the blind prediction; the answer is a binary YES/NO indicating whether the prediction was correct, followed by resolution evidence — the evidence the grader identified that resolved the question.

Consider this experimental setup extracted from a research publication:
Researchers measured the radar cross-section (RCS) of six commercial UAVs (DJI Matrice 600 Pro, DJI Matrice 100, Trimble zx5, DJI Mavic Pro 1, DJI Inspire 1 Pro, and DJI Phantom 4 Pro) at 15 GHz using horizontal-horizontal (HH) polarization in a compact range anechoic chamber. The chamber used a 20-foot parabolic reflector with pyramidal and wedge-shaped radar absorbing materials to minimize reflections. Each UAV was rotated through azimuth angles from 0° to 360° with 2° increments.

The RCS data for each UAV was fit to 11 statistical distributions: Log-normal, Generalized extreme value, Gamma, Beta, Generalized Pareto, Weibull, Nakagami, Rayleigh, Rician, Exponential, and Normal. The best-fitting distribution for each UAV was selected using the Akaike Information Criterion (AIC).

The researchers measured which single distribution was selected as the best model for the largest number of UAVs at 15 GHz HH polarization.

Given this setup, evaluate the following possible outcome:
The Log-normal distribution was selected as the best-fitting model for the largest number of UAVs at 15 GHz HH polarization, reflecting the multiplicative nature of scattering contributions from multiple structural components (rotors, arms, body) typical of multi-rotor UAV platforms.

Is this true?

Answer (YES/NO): YES